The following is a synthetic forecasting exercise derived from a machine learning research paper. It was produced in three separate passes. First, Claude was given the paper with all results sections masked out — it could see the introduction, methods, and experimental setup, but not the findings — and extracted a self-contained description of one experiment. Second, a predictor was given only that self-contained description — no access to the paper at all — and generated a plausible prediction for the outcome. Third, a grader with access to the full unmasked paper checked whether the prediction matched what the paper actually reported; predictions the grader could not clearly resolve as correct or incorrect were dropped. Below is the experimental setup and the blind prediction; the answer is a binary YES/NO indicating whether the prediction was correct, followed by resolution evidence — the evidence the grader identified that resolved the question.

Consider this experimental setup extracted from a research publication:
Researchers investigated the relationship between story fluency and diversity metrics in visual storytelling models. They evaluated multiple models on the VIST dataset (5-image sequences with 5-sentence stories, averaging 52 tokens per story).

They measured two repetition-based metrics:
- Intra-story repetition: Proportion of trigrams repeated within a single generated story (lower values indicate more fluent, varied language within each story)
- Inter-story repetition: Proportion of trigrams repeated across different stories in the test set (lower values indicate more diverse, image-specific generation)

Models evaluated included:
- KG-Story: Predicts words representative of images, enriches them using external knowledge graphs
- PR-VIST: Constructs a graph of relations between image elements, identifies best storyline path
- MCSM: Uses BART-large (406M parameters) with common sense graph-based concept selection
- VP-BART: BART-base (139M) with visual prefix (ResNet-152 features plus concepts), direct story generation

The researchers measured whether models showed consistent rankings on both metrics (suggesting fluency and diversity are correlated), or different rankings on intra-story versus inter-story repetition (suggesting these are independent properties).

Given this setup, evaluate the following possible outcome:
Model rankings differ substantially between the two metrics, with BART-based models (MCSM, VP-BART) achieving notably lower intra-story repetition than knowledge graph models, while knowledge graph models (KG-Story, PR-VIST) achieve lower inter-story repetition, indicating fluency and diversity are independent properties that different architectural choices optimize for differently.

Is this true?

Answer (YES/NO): NO